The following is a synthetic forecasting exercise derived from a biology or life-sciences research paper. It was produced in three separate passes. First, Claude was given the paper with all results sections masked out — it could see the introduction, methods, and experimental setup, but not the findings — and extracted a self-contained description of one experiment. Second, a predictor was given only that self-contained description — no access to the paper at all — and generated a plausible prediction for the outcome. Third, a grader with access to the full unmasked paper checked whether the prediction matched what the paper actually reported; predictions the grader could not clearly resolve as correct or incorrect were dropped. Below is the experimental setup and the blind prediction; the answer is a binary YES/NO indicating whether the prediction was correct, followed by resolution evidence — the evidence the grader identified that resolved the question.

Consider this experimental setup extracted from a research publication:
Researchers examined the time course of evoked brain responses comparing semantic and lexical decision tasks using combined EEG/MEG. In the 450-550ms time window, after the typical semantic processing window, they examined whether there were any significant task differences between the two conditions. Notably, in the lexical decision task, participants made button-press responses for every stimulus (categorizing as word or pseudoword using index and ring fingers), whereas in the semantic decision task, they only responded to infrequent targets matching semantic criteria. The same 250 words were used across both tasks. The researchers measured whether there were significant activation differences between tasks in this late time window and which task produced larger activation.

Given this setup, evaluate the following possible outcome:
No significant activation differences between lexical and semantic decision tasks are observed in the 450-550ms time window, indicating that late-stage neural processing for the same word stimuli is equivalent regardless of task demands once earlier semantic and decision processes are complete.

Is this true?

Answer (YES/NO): NO